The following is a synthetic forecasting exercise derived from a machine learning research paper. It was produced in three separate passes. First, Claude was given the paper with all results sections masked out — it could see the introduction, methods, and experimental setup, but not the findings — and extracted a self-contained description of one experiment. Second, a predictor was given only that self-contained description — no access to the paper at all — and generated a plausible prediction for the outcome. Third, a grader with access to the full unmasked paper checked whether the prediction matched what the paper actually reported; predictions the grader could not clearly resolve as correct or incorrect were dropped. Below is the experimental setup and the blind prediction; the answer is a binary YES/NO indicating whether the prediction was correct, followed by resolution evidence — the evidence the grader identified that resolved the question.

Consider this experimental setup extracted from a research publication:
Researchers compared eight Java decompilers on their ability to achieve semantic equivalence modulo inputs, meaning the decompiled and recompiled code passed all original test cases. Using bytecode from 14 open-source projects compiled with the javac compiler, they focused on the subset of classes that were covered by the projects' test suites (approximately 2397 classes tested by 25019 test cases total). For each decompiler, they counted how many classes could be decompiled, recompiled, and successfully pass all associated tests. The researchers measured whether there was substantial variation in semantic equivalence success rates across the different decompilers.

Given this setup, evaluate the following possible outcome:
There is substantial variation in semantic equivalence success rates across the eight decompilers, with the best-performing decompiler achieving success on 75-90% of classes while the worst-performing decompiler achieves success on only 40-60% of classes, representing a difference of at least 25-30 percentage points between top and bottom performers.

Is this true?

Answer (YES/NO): NO